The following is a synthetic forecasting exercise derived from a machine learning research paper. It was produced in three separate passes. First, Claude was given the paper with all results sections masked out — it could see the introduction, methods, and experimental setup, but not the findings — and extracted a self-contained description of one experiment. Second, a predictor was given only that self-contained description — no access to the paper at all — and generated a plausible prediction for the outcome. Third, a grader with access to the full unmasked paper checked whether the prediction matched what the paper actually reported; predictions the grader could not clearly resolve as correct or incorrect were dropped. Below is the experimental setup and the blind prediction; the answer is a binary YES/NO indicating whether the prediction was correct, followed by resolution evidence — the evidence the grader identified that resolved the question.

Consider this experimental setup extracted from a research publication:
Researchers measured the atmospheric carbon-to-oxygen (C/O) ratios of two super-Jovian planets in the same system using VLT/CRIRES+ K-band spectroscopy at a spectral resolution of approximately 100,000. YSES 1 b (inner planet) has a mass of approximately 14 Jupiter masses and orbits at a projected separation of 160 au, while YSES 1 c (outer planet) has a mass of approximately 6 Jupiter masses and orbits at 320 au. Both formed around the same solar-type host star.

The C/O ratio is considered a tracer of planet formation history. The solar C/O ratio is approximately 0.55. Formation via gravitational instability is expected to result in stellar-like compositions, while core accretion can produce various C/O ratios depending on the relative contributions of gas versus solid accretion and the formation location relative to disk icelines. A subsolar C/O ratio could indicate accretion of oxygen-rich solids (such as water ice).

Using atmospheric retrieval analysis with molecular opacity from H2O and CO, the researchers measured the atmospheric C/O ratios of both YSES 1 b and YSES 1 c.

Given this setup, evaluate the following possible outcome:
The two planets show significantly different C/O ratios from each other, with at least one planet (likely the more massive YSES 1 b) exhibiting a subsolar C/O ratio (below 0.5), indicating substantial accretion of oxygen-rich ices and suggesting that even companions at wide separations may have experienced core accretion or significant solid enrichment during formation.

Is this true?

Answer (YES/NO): NO